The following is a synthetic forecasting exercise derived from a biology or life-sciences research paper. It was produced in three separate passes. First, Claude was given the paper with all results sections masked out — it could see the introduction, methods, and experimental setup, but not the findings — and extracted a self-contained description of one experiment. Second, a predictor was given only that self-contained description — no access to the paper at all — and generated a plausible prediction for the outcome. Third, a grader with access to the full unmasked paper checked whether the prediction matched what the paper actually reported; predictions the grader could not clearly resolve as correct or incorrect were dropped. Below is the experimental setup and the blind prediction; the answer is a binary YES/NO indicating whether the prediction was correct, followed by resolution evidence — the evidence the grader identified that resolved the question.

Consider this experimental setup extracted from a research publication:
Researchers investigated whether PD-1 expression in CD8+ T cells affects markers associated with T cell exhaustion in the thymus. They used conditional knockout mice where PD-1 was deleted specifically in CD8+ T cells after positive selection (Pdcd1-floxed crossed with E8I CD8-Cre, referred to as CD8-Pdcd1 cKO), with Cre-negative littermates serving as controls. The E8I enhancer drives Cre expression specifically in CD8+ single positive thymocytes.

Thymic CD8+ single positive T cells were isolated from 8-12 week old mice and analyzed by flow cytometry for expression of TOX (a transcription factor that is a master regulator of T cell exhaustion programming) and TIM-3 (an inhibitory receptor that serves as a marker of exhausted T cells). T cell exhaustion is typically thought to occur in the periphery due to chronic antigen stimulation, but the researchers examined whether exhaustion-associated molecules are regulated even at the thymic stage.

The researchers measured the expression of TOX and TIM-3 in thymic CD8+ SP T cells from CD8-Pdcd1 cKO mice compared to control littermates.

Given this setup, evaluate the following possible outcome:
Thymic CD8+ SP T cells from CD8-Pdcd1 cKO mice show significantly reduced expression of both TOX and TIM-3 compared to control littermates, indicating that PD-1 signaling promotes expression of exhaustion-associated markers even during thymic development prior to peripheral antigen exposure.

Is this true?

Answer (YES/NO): NO